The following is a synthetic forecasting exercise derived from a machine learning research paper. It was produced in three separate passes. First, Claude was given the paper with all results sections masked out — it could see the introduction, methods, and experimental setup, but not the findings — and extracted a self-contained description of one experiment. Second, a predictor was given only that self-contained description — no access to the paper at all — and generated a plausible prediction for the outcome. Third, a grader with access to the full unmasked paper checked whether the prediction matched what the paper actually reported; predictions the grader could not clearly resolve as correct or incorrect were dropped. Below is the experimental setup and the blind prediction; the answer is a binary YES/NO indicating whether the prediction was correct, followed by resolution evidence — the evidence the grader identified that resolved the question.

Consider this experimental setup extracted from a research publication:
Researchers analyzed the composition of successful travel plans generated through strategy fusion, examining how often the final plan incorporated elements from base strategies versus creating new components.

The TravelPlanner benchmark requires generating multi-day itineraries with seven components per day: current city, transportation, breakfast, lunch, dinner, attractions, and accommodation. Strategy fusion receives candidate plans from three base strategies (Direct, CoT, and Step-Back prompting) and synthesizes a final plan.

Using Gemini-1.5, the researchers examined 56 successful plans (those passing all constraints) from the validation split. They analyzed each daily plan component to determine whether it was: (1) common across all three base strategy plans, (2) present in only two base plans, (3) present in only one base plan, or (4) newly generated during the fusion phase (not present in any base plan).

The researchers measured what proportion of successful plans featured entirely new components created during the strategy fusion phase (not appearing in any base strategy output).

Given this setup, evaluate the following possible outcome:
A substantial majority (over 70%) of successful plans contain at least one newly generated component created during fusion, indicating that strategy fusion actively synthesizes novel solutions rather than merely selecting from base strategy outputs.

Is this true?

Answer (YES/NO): NO